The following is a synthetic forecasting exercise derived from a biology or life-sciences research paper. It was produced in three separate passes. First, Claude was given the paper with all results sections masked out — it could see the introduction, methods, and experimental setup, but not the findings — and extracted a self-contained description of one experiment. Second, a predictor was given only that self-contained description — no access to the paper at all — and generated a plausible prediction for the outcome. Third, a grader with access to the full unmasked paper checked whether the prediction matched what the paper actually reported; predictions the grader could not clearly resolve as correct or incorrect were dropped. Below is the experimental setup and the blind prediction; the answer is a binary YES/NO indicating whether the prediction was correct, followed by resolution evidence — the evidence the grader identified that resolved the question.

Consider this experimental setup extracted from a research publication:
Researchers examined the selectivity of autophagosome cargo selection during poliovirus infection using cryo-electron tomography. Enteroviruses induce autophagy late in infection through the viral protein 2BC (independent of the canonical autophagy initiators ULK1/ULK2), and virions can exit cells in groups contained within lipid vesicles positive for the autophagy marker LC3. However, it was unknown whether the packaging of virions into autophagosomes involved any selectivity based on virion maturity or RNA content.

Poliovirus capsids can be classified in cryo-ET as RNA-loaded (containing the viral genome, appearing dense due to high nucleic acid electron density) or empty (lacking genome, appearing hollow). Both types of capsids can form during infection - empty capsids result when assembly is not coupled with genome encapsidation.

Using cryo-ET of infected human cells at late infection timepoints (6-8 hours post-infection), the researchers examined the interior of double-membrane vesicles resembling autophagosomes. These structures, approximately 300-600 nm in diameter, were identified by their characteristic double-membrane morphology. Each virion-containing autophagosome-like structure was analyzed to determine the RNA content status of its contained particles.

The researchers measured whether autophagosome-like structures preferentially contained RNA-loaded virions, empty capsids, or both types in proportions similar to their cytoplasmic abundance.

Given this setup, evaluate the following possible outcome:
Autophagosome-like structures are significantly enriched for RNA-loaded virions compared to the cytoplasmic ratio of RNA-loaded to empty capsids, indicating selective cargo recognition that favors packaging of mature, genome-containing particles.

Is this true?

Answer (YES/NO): YES